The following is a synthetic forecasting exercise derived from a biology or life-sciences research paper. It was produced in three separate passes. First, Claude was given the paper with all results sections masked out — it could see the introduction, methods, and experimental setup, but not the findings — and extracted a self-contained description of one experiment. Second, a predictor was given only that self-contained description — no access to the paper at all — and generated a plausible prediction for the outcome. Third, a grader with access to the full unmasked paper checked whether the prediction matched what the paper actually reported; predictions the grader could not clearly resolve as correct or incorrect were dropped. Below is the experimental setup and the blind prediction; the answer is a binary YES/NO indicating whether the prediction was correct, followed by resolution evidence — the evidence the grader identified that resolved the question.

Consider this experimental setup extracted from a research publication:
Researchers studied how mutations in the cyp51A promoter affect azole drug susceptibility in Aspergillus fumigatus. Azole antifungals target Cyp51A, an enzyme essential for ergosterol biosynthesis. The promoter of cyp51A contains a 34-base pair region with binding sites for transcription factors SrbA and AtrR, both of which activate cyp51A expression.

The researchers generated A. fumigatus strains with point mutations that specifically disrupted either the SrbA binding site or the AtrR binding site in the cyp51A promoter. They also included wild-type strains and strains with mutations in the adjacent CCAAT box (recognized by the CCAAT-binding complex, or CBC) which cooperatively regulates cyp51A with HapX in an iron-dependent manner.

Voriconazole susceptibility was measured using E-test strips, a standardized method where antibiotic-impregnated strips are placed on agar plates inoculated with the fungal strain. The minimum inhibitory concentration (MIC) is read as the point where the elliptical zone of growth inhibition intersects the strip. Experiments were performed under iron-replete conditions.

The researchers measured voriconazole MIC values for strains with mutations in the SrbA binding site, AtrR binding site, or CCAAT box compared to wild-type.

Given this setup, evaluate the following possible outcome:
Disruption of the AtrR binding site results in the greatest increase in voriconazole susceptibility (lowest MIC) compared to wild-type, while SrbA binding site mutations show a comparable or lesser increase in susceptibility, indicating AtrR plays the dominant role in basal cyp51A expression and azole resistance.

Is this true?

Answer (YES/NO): NO